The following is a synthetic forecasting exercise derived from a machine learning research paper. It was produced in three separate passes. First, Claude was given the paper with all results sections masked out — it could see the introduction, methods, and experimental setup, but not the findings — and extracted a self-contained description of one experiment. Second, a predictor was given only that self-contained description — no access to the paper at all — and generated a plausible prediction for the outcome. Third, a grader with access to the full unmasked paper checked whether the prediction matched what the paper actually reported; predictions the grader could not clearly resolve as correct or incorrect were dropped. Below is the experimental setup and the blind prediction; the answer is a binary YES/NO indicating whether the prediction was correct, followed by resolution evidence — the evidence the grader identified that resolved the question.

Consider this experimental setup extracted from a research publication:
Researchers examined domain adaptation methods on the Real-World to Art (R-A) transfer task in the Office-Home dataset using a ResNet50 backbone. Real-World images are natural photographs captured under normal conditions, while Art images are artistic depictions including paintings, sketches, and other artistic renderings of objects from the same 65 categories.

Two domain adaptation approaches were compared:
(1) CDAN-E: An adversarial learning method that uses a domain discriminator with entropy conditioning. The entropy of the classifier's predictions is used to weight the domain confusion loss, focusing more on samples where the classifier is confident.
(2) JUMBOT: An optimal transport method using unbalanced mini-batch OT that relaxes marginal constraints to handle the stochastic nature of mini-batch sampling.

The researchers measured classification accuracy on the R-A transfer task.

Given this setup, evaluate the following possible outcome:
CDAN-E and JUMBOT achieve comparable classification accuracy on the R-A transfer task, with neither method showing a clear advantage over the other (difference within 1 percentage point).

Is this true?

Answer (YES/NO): NO